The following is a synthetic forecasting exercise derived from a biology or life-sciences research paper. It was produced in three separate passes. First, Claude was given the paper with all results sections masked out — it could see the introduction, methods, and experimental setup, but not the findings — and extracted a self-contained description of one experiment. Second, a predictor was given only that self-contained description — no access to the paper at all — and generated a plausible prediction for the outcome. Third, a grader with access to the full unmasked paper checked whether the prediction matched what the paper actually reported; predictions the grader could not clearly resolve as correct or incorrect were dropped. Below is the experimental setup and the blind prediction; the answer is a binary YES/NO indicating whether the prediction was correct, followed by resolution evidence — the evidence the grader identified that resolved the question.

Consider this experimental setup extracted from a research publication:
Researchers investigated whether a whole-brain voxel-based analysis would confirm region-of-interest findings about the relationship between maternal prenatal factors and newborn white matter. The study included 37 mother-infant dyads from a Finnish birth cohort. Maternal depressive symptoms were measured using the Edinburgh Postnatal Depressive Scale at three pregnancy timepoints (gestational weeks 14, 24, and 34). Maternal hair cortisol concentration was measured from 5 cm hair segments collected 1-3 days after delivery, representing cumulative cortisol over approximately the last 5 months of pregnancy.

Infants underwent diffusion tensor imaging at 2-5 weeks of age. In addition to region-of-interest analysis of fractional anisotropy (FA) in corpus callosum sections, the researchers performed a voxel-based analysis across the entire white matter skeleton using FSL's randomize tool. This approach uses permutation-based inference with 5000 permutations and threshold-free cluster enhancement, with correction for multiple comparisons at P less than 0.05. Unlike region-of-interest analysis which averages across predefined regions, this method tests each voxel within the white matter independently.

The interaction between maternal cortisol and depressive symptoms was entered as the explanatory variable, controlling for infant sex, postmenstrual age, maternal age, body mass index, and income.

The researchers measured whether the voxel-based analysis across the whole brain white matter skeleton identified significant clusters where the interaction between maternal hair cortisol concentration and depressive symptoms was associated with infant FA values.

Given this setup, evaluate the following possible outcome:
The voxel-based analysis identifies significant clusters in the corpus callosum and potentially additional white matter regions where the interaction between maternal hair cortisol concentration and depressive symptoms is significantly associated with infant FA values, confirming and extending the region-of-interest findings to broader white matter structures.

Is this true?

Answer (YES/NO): NO